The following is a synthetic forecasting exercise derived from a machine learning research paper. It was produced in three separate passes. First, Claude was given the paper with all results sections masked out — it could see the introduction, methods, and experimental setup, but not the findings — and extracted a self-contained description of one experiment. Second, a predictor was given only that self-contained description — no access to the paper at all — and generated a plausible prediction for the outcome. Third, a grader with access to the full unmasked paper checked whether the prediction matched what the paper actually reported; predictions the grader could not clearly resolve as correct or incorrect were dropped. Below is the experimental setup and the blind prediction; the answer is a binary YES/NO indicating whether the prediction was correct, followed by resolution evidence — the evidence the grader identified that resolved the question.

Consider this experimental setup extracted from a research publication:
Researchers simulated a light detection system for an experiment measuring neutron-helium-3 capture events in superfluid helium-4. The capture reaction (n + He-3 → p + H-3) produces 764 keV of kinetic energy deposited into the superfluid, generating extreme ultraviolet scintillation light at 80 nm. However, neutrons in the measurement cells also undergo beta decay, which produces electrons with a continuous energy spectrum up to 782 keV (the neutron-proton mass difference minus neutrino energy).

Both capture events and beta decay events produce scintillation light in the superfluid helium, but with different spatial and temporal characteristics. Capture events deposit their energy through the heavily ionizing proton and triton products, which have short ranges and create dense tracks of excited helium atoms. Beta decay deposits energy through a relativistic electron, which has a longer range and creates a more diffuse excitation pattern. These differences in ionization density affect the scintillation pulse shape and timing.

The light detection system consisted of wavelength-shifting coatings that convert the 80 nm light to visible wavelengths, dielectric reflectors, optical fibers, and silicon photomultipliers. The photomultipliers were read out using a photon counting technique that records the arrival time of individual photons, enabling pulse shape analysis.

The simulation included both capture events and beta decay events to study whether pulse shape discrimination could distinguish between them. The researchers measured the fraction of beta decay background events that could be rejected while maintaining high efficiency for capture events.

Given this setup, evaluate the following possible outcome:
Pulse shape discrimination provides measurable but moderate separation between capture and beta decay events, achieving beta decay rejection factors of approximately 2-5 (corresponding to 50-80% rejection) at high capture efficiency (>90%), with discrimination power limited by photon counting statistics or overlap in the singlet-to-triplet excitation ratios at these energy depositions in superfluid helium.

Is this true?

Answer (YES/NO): NO